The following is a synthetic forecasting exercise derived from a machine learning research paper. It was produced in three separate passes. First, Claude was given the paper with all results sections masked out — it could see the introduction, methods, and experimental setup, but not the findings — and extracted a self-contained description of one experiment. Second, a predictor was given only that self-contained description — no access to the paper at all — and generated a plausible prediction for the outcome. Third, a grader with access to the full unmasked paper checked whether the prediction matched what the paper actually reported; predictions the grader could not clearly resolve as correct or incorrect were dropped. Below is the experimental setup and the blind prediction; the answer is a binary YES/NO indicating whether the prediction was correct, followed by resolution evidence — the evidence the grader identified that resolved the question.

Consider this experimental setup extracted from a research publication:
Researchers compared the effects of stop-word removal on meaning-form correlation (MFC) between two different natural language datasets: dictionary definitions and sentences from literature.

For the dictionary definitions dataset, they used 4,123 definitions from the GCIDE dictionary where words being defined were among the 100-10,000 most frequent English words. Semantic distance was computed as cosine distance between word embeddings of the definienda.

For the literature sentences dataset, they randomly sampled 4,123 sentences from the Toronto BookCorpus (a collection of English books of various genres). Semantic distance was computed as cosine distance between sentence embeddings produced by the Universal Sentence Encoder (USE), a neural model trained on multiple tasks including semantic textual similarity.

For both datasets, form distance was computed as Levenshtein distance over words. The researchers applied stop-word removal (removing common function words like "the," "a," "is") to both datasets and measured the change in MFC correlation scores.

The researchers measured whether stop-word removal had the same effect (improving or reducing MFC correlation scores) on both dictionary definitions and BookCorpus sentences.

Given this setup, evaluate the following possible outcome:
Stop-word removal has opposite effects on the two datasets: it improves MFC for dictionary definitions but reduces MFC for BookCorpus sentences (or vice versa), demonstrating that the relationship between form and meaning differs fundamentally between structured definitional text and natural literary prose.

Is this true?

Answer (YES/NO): YES